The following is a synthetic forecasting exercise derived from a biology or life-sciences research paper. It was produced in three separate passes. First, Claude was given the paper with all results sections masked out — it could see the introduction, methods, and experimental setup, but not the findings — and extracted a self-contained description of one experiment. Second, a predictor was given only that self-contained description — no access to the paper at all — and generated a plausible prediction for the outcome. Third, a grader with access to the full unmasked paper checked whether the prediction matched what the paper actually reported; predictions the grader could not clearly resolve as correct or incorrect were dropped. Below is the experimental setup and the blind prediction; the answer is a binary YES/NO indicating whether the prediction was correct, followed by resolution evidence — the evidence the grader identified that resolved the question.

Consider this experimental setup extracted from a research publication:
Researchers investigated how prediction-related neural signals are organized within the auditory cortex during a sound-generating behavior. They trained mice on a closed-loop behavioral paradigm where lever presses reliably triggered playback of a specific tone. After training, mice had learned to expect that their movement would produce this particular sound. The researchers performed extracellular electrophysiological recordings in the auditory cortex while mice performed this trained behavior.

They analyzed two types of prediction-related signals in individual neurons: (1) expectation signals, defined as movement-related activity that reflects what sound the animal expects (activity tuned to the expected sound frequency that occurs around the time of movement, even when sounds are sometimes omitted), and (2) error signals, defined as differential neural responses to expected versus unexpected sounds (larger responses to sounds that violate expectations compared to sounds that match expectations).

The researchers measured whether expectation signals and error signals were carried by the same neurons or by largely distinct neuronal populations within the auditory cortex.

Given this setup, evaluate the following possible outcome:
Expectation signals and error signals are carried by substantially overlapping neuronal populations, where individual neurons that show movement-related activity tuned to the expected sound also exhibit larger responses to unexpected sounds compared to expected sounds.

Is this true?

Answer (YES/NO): NO